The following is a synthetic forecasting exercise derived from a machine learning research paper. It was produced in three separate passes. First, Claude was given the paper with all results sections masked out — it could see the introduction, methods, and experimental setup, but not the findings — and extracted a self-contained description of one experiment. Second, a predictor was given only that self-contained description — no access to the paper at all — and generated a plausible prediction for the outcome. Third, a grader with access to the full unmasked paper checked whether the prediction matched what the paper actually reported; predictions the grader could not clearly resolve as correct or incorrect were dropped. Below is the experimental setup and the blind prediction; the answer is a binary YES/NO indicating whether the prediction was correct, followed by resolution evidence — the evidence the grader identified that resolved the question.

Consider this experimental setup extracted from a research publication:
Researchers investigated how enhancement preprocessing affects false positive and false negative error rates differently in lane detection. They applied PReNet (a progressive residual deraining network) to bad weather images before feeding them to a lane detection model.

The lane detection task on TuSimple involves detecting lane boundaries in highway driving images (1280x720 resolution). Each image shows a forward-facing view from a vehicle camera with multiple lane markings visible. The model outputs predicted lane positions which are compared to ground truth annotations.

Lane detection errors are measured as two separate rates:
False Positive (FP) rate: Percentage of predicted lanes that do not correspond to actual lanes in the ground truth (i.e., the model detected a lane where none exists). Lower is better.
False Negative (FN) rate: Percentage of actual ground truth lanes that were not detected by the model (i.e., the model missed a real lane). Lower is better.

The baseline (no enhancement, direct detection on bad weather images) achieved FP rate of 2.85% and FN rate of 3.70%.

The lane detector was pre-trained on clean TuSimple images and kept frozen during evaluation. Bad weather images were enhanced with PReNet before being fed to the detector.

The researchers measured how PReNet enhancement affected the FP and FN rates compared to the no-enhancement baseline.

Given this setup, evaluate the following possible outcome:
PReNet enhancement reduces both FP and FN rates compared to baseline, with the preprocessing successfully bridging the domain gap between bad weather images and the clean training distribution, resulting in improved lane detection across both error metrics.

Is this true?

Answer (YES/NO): NO